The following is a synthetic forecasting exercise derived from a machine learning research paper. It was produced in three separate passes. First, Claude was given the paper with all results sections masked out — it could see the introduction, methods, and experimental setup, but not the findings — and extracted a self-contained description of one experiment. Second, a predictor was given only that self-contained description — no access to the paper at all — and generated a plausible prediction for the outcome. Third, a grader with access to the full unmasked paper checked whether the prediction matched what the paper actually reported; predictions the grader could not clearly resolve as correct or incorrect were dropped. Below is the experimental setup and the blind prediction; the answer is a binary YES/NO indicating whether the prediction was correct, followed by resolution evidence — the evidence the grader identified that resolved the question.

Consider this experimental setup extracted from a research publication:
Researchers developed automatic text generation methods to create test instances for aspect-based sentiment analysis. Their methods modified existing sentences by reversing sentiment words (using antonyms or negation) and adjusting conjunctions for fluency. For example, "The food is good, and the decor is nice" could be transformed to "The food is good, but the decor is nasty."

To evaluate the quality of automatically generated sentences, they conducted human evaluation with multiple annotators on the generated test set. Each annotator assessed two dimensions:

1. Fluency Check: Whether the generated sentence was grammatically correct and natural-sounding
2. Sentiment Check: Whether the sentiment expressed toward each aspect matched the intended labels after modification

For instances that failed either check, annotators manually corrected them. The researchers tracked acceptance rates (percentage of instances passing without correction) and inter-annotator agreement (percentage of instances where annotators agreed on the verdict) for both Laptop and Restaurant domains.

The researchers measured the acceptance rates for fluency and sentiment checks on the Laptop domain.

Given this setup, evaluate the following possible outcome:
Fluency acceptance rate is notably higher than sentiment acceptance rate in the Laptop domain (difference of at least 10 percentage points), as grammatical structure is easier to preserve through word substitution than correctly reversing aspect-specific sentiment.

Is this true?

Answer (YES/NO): NO